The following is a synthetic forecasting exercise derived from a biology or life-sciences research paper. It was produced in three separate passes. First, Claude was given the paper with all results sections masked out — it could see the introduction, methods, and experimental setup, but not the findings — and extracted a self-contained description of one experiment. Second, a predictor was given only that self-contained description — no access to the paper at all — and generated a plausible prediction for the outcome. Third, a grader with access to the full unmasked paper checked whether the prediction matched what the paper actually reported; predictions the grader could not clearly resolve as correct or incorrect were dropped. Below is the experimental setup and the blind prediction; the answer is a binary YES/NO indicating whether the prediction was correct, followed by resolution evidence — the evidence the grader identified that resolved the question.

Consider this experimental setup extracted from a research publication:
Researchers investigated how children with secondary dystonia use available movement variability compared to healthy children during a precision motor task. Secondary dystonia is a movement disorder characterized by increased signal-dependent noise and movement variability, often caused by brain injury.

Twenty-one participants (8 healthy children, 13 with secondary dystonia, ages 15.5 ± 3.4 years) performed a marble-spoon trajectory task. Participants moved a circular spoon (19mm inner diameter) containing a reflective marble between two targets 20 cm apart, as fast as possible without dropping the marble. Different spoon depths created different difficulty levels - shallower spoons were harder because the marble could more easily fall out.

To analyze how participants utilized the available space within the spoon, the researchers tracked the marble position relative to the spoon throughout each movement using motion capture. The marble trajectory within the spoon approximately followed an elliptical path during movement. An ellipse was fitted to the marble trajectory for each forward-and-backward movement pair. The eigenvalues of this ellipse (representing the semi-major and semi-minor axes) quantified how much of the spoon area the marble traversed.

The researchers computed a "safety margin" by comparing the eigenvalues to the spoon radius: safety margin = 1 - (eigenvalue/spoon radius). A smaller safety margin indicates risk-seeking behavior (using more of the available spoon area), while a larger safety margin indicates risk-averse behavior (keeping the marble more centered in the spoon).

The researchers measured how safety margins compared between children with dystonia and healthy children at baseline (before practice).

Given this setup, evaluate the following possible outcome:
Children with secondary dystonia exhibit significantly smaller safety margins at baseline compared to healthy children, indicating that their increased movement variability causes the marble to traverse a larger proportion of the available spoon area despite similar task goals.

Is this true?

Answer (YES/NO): YES